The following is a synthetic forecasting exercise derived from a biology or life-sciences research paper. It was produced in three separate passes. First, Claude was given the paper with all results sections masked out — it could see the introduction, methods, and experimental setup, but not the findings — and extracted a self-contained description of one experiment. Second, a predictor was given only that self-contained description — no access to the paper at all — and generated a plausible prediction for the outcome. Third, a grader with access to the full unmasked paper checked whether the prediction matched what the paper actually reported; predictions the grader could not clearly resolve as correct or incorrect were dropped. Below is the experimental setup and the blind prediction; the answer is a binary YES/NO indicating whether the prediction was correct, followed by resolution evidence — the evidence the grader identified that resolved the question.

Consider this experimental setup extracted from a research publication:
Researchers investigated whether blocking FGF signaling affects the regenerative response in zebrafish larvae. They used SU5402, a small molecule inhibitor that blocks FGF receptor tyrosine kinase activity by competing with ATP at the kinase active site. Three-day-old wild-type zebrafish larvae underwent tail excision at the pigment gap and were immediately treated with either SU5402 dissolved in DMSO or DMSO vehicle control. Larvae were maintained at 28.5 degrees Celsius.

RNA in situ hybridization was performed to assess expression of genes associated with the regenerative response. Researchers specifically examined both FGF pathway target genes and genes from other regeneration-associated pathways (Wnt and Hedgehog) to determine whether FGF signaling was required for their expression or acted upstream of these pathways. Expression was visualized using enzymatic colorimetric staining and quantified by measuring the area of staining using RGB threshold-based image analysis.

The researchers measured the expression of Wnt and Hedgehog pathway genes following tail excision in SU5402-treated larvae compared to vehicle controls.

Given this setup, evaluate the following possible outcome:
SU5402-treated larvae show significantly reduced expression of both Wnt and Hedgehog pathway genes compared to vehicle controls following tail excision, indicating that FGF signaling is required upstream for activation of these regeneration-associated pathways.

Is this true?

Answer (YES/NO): NO